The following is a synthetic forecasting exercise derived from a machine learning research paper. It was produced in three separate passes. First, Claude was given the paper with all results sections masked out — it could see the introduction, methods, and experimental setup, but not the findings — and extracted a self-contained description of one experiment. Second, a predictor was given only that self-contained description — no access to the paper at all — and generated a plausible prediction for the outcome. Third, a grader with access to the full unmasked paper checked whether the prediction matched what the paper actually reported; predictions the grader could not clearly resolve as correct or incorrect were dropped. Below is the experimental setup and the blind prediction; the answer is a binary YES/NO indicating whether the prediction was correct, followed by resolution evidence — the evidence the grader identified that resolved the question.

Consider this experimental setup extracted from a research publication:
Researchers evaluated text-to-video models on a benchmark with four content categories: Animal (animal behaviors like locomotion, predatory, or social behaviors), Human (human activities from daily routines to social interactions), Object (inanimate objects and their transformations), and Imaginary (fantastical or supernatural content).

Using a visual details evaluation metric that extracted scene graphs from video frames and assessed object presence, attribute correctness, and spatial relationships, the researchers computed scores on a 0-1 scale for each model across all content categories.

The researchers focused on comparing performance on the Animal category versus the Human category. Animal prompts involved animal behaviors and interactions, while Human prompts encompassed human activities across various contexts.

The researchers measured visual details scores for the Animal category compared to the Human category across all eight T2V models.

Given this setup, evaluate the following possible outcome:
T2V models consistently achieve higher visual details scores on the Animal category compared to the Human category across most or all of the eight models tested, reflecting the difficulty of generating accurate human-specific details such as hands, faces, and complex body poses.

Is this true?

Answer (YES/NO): YES